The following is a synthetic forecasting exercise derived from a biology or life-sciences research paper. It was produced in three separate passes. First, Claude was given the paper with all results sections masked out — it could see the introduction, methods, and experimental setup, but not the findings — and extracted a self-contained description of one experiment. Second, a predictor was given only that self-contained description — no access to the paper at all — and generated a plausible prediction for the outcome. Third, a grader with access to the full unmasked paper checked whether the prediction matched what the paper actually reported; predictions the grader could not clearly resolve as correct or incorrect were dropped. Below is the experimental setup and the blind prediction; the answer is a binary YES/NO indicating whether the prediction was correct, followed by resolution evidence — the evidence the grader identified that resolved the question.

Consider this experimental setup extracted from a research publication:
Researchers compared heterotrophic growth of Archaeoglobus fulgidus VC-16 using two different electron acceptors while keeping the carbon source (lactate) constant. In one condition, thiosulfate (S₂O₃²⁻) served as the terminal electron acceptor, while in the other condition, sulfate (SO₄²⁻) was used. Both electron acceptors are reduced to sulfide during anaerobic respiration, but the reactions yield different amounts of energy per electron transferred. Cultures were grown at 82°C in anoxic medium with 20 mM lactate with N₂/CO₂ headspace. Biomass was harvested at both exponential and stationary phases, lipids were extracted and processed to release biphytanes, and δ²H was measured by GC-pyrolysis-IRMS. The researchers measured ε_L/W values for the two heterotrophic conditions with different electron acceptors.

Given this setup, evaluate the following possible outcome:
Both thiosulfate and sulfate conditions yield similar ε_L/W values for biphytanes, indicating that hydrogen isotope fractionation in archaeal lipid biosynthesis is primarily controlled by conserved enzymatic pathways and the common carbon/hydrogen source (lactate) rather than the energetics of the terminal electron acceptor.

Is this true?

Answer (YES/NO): YES